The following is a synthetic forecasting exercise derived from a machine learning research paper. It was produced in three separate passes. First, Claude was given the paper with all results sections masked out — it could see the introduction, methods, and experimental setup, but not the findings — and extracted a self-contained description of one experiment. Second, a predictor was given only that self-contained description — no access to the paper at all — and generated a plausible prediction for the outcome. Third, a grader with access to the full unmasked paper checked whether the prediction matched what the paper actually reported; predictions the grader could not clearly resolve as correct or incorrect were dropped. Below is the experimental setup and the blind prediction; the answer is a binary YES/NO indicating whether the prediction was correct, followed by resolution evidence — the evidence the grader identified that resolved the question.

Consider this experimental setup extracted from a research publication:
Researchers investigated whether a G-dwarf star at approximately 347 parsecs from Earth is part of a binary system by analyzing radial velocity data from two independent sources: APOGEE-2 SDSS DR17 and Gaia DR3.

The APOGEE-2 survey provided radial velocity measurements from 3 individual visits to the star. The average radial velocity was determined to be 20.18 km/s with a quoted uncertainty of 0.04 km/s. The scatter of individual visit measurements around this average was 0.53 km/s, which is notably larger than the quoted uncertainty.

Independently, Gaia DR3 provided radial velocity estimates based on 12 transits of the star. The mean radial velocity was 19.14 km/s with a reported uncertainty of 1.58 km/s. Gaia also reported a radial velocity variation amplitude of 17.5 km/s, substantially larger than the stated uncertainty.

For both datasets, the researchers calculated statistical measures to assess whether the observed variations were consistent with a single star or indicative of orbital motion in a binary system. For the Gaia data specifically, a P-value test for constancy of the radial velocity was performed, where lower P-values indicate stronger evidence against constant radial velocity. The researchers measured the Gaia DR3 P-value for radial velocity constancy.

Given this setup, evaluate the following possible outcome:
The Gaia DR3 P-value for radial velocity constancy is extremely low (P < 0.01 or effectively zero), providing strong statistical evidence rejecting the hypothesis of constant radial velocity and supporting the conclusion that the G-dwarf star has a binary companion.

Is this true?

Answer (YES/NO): NO